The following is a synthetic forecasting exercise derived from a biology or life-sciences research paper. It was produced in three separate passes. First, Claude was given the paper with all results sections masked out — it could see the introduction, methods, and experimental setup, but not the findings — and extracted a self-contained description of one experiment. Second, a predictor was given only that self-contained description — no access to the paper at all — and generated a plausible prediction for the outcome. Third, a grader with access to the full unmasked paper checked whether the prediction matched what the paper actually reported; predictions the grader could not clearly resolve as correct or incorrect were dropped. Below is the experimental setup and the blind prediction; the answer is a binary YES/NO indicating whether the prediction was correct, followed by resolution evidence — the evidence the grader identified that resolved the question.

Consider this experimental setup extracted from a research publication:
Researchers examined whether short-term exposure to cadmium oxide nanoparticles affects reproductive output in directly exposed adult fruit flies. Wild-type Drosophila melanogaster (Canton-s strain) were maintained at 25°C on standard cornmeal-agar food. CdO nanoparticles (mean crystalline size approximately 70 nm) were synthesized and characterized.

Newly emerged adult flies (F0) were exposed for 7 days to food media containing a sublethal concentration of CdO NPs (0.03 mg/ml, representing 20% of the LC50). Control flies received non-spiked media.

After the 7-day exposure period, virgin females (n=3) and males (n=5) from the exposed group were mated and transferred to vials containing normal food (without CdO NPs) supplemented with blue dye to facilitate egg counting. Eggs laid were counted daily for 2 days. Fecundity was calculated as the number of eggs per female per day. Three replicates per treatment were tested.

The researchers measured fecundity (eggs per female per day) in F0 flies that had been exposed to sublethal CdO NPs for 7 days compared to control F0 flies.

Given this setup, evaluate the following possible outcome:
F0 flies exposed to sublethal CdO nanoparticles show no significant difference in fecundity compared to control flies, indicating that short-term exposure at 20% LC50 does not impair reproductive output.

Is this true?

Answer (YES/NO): NO